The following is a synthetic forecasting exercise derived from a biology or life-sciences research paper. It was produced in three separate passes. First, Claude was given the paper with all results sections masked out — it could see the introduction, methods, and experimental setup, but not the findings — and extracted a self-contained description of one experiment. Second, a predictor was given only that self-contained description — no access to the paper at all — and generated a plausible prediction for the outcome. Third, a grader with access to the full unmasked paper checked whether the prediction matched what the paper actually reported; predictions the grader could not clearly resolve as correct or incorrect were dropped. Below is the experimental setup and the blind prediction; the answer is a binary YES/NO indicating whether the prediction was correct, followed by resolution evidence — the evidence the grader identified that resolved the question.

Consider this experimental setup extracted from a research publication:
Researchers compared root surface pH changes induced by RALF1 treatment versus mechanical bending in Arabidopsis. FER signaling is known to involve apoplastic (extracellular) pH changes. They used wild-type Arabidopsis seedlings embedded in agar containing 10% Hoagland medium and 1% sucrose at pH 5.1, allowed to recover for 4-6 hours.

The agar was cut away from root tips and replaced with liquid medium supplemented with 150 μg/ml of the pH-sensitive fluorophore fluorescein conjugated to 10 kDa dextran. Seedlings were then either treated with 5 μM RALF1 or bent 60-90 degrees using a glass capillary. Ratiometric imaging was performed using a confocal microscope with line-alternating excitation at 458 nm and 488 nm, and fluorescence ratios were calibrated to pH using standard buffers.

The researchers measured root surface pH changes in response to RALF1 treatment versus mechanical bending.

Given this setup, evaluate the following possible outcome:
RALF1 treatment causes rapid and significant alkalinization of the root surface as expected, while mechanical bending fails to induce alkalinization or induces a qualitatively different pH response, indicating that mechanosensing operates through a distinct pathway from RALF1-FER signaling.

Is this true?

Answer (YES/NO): NO